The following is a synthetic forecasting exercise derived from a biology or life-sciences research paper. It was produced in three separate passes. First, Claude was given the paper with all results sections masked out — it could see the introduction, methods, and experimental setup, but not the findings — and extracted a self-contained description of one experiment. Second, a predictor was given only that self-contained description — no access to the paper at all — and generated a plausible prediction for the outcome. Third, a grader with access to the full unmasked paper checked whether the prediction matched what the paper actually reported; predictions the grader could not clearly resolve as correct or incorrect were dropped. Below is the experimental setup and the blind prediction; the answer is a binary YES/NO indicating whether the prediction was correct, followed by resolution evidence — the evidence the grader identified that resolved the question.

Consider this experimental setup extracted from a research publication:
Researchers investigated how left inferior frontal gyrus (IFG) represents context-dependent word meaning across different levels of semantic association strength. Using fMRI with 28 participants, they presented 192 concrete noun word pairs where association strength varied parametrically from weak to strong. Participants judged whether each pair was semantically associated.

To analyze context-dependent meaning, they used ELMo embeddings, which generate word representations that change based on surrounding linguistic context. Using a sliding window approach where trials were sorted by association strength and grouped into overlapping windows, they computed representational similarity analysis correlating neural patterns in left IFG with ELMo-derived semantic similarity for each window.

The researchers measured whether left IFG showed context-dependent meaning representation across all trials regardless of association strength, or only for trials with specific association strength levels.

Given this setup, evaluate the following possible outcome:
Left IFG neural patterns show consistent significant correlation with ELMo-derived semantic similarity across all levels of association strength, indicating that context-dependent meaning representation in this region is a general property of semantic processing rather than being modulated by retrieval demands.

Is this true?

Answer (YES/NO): NO